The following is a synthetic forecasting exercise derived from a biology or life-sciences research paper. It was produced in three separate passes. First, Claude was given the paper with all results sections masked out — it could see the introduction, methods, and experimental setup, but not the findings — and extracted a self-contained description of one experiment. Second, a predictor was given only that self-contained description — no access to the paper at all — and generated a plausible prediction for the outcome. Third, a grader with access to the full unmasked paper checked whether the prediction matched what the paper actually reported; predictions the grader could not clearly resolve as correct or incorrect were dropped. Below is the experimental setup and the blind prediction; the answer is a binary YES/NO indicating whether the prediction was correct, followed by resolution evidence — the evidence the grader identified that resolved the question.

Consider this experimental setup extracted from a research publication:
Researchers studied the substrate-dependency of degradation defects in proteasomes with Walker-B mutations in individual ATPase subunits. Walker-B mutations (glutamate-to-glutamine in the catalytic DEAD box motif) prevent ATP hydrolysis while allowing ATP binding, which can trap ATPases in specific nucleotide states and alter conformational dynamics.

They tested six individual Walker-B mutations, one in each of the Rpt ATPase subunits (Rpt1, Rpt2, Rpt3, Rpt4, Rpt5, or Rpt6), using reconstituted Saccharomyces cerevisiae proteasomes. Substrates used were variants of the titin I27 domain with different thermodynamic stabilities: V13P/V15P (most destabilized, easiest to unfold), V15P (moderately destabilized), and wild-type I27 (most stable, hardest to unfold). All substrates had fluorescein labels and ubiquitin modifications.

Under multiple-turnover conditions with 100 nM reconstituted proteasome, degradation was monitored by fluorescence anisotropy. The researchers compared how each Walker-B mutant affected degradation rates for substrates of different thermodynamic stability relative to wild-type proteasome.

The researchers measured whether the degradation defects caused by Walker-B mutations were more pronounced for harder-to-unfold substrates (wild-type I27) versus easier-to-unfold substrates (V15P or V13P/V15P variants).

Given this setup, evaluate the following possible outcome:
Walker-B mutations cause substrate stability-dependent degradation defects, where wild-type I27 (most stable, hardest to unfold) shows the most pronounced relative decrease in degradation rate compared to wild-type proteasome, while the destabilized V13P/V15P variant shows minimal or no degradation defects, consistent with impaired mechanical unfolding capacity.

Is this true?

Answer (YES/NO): NO